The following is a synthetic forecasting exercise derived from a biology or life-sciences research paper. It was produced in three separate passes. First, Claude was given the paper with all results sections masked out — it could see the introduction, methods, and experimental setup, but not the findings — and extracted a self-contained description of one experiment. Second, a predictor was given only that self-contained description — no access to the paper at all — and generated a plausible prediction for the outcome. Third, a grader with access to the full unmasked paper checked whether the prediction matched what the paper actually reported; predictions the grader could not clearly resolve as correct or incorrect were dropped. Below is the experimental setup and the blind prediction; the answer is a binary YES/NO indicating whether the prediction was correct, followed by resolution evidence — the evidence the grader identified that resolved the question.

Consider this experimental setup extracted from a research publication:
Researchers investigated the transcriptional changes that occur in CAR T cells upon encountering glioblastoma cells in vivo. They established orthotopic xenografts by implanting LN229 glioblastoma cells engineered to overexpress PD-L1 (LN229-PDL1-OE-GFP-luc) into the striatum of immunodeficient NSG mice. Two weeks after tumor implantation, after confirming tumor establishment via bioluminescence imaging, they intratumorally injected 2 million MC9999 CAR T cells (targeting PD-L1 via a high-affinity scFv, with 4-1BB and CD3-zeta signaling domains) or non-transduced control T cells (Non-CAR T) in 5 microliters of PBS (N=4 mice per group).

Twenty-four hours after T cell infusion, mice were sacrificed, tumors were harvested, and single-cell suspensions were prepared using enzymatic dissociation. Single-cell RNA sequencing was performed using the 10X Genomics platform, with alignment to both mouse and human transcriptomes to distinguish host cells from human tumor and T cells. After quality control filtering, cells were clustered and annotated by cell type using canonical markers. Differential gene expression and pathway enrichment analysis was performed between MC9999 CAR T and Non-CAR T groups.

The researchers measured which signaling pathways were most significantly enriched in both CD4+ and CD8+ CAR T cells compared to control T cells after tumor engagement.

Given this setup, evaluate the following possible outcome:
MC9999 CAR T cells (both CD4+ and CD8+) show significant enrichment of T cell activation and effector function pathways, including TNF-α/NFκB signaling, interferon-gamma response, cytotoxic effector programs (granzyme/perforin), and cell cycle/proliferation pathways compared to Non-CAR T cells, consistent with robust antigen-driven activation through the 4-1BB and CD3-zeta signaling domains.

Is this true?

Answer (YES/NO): NO